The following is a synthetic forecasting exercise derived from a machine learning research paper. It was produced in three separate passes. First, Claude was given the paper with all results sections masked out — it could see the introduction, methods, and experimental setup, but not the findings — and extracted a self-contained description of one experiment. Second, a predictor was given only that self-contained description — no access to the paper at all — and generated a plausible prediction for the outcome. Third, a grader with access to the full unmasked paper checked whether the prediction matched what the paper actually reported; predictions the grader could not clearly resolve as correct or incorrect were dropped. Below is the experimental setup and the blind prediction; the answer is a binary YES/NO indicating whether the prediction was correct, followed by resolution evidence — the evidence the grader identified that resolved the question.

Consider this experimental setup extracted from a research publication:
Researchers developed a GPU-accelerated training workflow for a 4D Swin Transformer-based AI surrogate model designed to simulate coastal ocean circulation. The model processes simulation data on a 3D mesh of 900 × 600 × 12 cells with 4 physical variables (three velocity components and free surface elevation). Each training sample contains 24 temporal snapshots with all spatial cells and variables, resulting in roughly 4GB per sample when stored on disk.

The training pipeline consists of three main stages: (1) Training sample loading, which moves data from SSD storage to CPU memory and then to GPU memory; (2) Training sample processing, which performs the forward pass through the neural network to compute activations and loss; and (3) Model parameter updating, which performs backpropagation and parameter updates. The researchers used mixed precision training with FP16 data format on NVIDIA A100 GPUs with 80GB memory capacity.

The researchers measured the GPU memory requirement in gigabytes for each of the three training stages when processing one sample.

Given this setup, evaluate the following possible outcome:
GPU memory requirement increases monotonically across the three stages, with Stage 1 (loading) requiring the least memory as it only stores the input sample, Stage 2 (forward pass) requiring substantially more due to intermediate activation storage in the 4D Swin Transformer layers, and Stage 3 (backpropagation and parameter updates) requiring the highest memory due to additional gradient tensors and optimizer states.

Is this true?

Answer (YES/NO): NO